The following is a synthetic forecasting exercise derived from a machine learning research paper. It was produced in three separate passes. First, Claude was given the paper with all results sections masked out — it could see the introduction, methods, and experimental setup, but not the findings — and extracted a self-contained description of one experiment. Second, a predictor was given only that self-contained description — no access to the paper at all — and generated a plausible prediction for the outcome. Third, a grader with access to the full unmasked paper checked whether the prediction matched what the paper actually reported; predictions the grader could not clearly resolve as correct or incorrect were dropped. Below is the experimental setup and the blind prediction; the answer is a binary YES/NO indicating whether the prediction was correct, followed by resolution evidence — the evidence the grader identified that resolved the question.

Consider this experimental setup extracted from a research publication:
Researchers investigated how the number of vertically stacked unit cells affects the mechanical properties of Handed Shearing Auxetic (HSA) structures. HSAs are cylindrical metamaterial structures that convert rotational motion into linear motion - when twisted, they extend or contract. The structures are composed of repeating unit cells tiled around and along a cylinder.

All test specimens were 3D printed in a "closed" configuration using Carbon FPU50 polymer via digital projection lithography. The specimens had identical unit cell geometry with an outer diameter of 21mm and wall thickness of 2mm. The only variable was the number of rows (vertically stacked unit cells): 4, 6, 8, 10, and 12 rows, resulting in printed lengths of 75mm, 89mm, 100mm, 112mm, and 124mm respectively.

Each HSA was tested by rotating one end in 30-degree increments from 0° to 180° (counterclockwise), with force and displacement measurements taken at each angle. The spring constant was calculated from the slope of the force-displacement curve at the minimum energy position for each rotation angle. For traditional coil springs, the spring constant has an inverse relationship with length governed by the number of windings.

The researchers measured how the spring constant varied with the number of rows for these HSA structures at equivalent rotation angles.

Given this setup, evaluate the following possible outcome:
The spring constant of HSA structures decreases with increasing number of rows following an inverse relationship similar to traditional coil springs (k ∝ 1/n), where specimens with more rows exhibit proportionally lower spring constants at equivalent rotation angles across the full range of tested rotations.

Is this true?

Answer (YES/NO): NO